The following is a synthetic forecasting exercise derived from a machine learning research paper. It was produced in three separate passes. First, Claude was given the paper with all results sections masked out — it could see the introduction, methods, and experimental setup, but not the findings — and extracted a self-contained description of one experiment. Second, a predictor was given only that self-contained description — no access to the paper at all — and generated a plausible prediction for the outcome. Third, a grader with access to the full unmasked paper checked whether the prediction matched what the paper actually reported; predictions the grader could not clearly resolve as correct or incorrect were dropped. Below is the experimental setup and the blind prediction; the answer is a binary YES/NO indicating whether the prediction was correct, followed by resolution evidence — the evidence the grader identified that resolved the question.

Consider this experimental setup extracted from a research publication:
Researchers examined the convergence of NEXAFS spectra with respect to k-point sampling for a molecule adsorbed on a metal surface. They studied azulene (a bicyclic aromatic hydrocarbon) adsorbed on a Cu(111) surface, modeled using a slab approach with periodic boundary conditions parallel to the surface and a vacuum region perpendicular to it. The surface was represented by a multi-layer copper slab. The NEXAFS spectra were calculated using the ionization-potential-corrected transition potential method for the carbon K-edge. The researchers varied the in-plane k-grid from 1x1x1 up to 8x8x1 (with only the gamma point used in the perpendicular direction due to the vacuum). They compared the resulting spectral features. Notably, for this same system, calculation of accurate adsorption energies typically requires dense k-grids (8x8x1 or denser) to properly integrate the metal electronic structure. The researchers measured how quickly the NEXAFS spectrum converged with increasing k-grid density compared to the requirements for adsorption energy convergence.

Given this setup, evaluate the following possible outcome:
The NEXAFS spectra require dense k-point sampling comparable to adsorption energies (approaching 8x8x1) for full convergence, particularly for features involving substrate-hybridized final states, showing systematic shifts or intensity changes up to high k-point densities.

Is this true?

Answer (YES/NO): NO